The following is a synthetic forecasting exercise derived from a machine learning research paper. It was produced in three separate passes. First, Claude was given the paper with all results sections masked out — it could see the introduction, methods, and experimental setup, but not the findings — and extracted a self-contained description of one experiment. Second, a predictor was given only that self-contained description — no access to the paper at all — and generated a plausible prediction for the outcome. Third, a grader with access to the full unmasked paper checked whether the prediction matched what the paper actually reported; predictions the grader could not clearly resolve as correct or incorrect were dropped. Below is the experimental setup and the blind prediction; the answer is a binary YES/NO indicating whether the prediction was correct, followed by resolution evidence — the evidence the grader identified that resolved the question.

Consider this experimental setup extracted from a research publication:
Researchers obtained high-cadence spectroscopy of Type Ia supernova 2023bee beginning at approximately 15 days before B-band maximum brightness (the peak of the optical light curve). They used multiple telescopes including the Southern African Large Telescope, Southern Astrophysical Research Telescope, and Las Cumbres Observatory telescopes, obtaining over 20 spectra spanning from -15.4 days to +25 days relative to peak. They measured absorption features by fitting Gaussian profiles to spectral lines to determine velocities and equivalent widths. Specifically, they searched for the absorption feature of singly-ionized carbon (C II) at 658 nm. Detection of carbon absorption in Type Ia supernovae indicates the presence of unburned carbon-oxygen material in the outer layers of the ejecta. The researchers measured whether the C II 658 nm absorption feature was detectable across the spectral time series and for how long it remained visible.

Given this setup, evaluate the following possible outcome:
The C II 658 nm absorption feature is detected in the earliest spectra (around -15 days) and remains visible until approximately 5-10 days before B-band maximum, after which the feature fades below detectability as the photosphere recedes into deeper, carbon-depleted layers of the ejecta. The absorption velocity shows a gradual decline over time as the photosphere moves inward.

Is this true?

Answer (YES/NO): NO